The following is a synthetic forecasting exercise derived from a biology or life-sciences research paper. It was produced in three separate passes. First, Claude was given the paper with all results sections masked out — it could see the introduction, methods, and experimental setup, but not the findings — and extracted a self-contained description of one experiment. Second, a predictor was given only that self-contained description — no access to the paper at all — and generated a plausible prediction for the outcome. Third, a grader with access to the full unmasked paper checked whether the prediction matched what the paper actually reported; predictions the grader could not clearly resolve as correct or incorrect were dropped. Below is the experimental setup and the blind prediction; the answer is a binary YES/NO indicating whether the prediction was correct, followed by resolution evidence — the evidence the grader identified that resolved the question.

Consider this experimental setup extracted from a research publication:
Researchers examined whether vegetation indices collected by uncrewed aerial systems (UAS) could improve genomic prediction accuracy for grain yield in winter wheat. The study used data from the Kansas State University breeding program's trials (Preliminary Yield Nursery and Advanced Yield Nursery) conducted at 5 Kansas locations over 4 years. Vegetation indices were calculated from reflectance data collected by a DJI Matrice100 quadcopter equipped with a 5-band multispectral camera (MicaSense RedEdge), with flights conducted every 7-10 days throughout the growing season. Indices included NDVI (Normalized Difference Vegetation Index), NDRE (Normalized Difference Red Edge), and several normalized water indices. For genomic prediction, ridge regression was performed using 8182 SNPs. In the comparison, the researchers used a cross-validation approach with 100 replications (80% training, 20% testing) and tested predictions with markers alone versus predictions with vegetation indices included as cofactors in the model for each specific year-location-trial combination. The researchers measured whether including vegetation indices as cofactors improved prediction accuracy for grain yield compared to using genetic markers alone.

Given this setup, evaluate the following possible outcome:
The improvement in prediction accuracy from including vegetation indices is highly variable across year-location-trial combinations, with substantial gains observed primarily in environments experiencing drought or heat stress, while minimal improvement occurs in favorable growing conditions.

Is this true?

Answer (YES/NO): NO